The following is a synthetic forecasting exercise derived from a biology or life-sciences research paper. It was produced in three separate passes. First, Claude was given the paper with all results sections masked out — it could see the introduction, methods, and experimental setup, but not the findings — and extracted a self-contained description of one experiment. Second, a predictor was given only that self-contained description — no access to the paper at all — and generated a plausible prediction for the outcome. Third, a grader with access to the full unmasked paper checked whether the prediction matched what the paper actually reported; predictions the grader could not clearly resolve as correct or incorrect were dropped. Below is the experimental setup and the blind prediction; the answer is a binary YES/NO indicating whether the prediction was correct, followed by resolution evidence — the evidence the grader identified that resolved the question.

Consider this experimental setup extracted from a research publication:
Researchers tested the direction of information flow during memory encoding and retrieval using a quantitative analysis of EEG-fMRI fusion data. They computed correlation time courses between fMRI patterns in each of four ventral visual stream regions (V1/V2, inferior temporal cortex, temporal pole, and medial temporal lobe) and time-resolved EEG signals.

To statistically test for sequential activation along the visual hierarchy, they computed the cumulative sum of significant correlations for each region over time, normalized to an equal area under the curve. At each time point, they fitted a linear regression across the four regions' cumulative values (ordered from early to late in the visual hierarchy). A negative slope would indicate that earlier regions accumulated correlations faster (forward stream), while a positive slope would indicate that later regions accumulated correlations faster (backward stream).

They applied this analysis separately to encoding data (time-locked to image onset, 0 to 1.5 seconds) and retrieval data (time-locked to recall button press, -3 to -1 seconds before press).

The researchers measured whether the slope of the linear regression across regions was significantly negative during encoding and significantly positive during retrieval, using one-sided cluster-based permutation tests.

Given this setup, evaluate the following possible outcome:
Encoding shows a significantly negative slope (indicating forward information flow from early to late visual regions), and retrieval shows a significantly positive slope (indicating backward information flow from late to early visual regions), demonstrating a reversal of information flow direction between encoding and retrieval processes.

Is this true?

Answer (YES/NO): YES